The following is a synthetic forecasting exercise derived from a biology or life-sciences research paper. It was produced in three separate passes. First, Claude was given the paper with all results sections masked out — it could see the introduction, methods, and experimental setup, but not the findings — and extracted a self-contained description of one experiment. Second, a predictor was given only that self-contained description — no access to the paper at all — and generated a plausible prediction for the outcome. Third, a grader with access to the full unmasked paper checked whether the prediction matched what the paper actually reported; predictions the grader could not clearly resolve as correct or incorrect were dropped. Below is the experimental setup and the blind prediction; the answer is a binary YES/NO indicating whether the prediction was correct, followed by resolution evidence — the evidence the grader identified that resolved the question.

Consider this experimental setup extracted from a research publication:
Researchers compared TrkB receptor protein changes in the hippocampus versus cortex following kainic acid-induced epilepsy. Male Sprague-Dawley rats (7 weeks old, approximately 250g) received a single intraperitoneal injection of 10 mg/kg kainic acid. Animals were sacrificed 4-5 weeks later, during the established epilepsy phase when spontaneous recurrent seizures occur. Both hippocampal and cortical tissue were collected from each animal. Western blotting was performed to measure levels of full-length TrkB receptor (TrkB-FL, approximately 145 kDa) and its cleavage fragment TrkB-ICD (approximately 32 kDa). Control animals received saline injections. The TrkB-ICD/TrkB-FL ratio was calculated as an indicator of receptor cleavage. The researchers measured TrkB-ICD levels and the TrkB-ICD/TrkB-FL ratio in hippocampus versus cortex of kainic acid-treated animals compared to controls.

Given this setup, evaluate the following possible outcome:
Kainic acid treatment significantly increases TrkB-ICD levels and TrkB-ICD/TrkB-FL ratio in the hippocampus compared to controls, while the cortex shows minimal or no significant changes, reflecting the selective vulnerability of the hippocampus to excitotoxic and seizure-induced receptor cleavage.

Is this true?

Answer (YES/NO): YES